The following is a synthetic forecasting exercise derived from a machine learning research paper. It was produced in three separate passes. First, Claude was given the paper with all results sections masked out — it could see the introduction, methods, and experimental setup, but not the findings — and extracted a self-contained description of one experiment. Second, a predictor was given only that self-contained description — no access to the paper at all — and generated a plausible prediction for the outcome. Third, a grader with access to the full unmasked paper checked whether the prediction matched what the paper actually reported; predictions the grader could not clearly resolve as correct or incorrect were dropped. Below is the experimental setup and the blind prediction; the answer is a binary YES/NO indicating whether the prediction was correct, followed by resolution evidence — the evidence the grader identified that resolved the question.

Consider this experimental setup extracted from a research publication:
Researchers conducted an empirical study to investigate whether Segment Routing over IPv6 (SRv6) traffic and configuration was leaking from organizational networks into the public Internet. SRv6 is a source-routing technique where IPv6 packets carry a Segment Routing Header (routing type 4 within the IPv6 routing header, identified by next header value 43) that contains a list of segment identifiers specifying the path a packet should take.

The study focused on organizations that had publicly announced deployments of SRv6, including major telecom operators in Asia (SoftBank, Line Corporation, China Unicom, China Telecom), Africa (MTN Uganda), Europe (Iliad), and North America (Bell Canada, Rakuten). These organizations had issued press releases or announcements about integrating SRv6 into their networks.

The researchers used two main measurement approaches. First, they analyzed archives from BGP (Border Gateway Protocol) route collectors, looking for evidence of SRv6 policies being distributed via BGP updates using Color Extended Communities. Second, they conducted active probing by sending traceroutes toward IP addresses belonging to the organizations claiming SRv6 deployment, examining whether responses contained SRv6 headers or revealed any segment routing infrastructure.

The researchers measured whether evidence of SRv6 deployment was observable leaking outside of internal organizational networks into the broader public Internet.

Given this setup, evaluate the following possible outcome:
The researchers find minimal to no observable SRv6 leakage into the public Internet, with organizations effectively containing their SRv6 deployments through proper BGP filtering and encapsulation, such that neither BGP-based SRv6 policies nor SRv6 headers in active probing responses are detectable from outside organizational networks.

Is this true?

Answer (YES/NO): YES